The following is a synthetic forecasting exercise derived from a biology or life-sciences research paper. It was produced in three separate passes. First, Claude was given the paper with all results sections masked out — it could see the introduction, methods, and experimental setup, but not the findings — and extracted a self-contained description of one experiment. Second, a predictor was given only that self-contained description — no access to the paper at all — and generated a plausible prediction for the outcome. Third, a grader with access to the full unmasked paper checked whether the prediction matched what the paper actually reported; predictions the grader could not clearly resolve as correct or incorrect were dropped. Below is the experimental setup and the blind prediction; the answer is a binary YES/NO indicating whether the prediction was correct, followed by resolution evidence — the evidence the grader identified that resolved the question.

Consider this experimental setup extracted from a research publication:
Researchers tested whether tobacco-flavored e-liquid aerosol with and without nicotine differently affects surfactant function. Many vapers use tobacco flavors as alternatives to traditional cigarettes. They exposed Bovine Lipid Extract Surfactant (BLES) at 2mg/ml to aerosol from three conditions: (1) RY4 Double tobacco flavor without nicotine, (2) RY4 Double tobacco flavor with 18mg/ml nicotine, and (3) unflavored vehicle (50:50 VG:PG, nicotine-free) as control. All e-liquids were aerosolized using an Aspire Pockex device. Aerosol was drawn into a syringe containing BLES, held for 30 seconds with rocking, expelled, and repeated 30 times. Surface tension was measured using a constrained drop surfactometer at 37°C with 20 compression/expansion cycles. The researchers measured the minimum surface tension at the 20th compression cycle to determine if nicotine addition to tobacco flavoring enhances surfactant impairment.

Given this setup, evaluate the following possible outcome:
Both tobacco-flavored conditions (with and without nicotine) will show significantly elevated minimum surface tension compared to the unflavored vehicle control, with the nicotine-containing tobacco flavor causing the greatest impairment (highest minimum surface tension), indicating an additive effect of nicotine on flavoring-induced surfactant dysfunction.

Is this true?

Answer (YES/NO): NO